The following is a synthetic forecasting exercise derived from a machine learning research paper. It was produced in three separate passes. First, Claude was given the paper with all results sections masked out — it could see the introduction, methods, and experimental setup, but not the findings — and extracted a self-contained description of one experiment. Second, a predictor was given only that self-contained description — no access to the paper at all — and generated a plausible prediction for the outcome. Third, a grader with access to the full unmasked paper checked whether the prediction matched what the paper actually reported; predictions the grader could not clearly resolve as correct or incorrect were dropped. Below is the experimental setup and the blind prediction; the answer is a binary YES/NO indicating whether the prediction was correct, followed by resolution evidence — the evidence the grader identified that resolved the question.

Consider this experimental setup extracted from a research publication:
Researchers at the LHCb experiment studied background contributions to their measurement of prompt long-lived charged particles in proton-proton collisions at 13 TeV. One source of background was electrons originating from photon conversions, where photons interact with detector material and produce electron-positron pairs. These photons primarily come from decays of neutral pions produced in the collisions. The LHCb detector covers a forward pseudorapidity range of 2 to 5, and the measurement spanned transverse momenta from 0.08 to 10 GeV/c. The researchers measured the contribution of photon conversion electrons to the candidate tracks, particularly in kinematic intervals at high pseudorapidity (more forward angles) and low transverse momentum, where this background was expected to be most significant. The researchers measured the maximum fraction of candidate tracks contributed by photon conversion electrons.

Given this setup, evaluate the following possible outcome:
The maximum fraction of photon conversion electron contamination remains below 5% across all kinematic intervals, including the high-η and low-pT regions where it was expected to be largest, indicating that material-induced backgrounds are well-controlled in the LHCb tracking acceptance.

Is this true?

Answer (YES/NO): NO